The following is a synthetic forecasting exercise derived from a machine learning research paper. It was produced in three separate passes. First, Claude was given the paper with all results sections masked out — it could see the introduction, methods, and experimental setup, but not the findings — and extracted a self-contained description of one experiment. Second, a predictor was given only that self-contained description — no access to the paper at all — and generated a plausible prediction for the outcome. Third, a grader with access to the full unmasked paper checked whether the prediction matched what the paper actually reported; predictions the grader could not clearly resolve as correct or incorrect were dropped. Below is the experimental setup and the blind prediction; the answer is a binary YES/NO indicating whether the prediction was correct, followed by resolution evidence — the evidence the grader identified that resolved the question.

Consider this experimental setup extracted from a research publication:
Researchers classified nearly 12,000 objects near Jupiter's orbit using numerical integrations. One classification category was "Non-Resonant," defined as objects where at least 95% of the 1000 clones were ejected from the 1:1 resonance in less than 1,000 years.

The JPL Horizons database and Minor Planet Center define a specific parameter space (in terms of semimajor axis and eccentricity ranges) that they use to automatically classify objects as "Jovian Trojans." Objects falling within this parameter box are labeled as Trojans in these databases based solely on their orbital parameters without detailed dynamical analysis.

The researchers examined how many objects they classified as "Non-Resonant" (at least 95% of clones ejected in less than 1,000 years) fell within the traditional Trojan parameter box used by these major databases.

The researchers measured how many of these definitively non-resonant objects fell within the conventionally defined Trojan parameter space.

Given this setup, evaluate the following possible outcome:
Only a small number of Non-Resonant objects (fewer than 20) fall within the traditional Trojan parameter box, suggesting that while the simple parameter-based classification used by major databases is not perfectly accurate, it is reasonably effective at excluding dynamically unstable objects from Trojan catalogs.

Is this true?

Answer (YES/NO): YES